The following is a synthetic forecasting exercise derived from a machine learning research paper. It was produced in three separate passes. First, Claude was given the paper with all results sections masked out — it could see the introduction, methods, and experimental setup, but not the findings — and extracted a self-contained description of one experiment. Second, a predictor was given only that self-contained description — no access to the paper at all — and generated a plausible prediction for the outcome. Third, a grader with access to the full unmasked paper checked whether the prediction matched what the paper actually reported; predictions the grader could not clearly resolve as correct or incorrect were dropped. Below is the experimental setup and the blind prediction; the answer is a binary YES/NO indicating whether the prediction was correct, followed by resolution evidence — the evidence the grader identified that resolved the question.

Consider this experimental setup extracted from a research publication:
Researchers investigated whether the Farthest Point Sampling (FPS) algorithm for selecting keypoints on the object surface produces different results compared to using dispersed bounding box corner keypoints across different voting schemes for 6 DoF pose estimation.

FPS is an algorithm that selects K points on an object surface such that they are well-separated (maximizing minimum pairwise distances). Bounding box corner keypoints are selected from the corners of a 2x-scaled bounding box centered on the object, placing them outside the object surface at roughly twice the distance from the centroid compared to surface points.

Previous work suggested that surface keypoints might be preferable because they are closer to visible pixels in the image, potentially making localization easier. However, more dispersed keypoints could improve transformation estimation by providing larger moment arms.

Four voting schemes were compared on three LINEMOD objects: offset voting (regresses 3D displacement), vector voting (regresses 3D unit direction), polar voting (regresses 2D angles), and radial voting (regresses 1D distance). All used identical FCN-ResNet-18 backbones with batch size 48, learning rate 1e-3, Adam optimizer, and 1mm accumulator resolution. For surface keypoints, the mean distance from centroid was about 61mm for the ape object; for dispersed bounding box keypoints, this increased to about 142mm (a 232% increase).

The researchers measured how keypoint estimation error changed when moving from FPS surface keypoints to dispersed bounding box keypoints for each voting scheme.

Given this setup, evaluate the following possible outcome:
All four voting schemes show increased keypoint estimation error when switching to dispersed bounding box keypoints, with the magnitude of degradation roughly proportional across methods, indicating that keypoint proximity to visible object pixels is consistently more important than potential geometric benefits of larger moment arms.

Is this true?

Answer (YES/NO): NO